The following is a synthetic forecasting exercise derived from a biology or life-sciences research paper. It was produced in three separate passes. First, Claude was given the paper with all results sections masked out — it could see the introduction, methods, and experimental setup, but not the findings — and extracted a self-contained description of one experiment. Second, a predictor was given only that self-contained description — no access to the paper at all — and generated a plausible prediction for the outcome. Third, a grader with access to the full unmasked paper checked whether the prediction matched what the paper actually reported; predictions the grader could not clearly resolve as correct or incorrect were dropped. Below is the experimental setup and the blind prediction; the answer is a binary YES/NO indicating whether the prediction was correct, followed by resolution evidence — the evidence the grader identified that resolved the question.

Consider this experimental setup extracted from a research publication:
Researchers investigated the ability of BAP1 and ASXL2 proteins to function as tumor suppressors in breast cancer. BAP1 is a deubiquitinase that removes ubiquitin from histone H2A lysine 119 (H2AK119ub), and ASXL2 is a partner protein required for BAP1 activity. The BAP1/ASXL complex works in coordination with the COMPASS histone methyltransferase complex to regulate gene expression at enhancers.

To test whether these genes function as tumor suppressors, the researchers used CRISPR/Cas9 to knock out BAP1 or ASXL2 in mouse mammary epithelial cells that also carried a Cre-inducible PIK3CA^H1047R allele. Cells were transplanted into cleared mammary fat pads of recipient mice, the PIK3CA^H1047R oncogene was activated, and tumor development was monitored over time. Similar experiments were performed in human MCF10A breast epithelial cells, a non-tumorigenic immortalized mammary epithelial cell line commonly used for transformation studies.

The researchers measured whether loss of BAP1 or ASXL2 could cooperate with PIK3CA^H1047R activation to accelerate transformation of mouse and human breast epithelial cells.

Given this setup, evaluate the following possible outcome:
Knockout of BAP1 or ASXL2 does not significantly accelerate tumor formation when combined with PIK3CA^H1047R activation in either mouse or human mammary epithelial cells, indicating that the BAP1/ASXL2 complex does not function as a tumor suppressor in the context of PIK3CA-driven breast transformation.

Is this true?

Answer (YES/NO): NO